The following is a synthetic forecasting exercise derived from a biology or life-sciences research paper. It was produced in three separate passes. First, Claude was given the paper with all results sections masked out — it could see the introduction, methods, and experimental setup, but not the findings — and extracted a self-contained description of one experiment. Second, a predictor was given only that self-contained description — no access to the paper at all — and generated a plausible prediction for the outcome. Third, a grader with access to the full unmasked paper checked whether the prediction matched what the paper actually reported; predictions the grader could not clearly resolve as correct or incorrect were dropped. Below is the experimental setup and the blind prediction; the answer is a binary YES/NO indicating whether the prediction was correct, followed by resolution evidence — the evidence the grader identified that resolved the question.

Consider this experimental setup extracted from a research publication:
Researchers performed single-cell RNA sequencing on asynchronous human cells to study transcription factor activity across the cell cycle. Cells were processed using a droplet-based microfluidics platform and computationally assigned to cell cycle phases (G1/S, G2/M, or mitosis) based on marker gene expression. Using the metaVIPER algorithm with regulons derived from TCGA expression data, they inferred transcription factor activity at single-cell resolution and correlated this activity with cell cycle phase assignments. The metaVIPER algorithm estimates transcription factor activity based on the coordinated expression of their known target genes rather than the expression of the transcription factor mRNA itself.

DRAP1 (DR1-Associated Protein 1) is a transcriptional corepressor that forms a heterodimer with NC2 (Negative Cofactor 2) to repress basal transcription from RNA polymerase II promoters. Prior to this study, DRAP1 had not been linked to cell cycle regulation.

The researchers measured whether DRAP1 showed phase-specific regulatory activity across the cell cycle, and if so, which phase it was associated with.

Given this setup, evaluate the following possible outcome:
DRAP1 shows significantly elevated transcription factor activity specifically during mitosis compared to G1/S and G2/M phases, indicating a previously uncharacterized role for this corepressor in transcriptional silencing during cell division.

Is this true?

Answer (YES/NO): NO